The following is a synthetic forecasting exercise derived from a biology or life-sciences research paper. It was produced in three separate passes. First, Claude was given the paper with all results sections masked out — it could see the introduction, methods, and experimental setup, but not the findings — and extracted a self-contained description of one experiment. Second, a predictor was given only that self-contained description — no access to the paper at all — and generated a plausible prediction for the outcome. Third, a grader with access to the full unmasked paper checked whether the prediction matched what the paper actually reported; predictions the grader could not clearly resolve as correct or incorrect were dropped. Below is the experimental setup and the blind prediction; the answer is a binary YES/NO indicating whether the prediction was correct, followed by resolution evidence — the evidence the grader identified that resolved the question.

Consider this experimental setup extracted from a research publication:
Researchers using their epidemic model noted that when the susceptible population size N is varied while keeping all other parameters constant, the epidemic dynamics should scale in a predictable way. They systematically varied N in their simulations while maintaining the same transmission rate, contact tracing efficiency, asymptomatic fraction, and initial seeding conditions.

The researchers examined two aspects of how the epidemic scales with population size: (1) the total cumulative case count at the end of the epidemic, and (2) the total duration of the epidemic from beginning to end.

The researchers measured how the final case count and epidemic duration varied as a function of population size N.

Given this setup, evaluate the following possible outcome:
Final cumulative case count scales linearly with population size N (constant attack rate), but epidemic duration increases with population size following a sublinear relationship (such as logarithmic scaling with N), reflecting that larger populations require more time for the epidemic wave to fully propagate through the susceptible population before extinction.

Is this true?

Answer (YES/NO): NO